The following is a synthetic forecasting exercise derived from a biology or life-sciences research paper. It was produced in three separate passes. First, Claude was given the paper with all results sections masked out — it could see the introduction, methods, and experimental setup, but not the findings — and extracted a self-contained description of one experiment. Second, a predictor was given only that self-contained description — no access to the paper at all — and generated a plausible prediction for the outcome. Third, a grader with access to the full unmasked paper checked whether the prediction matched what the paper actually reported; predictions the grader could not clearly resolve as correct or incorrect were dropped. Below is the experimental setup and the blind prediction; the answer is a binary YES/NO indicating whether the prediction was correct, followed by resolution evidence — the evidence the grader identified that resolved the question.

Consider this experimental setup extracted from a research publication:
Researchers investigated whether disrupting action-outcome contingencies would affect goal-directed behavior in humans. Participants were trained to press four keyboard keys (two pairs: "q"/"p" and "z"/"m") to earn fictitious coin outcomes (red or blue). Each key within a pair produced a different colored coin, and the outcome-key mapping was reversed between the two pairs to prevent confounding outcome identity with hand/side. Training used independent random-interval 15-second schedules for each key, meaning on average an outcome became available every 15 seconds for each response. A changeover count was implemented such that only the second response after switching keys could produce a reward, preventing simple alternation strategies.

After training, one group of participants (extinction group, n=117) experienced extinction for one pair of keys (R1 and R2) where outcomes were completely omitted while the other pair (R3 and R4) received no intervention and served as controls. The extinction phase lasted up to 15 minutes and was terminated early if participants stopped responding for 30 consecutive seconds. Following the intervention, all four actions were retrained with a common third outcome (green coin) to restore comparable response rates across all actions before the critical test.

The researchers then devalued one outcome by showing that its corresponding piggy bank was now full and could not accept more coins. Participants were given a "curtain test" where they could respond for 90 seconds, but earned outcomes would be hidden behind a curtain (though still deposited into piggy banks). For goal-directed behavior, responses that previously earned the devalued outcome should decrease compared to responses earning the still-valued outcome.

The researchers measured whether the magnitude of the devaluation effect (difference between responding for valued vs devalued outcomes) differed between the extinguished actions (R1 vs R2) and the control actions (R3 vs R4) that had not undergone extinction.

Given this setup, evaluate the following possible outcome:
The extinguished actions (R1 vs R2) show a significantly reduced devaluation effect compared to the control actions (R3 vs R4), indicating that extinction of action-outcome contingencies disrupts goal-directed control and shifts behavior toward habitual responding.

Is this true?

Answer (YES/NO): NO